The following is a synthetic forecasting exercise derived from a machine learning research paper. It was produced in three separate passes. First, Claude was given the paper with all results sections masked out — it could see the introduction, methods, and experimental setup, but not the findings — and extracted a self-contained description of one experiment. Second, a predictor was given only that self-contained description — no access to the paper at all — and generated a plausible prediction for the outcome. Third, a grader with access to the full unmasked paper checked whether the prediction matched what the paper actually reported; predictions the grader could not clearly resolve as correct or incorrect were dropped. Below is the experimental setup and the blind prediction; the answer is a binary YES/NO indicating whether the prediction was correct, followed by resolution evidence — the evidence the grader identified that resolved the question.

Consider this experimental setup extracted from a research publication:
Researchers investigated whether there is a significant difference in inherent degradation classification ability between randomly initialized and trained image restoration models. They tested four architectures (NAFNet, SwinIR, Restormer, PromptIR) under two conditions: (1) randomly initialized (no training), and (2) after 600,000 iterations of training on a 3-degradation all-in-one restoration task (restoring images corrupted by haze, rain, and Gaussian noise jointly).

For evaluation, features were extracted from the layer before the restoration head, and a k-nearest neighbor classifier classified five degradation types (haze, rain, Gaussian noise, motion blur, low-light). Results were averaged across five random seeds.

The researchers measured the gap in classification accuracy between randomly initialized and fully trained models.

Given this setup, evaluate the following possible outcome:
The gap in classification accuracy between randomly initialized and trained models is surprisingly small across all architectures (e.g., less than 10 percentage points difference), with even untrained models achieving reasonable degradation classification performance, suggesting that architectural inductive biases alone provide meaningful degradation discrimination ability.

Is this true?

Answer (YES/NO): NO